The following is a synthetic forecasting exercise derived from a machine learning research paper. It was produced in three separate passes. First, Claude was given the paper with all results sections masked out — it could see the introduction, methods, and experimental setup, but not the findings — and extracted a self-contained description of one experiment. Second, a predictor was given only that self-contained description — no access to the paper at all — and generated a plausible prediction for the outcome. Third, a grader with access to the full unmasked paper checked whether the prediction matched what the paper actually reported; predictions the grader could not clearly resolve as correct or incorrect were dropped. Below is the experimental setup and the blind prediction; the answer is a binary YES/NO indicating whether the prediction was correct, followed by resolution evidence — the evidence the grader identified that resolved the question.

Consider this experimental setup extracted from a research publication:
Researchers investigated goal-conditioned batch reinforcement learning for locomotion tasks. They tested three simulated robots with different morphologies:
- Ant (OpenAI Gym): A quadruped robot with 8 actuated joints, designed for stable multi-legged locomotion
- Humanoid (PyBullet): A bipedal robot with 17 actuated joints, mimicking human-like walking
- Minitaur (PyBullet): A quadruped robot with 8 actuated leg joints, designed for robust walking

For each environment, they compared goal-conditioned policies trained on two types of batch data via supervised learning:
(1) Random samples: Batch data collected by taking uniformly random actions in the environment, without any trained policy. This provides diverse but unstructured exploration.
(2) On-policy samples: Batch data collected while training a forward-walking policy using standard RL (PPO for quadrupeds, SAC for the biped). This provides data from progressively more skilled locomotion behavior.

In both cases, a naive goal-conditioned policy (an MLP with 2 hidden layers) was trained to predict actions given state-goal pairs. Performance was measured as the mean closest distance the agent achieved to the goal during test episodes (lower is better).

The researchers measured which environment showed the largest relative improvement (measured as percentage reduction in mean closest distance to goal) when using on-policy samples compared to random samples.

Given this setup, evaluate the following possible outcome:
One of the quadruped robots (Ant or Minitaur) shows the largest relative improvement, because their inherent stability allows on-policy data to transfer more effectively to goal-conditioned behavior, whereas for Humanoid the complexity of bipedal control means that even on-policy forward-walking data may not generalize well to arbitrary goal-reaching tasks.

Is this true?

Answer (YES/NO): YES